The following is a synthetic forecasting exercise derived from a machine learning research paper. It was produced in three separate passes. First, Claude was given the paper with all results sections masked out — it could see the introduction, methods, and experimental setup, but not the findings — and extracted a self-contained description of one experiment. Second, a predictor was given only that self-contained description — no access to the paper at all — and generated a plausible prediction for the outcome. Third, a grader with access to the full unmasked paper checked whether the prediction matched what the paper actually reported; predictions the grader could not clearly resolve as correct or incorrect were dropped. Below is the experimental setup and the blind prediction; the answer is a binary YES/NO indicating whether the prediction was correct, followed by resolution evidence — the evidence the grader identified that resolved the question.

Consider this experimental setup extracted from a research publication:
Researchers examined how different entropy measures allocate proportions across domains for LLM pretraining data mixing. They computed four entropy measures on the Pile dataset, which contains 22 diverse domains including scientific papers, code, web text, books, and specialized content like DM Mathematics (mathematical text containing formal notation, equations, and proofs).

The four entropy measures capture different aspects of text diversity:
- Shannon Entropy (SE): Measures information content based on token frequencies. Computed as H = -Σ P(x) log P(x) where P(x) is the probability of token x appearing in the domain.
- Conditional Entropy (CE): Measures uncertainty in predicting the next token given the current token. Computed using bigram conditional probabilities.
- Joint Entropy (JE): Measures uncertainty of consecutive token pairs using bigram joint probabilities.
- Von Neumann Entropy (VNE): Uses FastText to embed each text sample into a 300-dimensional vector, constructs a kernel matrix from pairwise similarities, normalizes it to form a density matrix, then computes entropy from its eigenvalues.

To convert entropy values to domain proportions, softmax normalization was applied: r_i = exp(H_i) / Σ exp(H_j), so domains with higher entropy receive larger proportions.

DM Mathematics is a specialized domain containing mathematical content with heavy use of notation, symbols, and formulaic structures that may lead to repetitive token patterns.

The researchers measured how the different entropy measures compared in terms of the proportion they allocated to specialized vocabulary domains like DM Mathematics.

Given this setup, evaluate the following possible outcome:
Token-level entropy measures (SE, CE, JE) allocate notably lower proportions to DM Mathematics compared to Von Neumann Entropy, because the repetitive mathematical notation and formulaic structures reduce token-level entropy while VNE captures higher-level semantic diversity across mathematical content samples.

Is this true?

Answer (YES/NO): YES